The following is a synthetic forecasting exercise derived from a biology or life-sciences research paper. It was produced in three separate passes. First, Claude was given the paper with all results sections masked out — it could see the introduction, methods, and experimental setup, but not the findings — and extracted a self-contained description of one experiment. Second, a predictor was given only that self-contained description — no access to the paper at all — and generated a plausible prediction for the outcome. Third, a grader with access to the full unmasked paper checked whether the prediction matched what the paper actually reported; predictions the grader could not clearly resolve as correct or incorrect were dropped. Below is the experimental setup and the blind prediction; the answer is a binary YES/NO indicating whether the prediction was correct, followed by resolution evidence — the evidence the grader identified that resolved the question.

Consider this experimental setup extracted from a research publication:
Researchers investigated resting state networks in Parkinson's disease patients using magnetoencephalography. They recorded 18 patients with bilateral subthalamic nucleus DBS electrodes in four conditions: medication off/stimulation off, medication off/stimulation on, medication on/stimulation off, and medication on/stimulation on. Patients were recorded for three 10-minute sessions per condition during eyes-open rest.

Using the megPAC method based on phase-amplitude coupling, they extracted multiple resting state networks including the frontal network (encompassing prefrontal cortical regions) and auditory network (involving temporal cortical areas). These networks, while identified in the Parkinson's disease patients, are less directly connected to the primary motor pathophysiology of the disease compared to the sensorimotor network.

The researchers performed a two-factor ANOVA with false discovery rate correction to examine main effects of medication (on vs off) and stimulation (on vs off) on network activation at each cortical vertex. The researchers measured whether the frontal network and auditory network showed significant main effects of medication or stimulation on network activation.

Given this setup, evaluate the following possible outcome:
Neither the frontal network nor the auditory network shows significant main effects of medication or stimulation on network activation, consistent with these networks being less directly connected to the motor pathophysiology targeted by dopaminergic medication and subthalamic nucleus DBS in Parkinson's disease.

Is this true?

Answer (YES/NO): NO